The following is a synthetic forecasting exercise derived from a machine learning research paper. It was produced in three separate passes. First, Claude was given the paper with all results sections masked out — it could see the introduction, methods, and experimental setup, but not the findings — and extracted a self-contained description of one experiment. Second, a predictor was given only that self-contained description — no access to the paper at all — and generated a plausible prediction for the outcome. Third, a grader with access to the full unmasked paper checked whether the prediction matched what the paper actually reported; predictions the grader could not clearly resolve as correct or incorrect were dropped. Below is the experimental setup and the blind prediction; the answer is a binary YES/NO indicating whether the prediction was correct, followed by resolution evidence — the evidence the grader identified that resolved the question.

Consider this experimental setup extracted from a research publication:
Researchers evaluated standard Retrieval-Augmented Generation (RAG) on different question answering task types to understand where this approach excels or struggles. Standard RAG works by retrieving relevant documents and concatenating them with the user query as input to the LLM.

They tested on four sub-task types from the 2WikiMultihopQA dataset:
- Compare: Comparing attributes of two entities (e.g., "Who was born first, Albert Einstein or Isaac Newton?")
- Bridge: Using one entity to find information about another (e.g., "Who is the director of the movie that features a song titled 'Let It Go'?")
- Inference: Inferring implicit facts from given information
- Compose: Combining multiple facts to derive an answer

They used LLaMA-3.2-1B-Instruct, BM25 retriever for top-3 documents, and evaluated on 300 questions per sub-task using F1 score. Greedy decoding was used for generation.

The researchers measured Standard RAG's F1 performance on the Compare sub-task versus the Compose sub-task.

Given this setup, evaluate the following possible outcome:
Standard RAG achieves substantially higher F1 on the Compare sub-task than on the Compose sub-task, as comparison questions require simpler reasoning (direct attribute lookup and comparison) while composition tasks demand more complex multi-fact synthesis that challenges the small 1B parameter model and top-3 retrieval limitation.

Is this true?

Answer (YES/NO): YES